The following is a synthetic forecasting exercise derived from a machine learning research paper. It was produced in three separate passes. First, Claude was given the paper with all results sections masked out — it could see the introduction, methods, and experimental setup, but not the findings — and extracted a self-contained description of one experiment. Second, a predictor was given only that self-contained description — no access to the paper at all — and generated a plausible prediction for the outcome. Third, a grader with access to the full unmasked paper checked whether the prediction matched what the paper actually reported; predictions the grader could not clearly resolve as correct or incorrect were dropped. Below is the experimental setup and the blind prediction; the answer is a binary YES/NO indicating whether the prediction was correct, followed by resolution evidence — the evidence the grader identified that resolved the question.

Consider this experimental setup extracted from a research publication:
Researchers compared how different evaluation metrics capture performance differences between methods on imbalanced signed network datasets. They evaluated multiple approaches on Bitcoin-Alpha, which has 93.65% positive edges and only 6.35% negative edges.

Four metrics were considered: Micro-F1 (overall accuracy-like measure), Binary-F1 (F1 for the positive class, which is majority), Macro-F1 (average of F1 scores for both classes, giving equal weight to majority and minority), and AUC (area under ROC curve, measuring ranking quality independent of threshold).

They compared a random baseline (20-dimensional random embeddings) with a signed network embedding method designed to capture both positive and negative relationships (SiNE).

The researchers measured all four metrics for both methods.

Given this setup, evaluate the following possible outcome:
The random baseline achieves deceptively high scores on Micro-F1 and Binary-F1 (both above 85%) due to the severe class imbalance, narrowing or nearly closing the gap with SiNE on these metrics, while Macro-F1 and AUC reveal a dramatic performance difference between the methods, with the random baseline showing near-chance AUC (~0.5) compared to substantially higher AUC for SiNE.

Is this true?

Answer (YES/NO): NO